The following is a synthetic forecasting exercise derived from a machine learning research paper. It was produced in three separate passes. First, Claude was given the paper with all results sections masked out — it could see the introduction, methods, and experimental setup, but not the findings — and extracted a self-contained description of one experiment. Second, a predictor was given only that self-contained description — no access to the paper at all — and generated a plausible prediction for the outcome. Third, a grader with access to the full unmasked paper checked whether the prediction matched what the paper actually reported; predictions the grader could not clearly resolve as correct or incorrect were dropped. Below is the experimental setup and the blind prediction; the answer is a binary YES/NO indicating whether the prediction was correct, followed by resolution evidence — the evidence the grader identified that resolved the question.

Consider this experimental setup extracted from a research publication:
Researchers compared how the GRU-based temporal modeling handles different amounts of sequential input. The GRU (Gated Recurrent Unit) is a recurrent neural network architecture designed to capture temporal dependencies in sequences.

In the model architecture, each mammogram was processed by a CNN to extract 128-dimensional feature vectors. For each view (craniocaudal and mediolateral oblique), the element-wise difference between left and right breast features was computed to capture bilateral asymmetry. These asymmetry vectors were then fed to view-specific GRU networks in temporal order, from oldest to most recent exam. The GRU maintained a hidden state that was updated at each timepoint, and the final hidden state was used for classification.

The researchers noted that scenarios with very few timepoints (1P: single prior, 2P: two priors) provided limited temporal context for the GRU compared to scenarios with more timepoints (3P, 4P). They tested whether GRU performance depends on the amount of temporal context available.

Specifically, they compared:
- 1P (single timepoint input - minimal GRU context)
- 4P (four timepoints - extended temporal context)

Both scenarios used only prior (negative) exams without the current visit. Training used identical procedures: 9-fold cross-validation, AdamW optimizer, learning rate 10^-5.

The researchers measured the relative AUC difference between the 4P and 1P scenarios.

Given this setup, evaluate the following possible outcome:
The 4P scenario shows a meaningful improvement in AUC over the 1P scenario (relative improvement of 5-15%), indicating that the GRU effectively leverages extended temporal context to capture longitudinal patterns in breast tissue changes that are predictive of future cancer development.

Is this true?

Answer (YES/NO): NO